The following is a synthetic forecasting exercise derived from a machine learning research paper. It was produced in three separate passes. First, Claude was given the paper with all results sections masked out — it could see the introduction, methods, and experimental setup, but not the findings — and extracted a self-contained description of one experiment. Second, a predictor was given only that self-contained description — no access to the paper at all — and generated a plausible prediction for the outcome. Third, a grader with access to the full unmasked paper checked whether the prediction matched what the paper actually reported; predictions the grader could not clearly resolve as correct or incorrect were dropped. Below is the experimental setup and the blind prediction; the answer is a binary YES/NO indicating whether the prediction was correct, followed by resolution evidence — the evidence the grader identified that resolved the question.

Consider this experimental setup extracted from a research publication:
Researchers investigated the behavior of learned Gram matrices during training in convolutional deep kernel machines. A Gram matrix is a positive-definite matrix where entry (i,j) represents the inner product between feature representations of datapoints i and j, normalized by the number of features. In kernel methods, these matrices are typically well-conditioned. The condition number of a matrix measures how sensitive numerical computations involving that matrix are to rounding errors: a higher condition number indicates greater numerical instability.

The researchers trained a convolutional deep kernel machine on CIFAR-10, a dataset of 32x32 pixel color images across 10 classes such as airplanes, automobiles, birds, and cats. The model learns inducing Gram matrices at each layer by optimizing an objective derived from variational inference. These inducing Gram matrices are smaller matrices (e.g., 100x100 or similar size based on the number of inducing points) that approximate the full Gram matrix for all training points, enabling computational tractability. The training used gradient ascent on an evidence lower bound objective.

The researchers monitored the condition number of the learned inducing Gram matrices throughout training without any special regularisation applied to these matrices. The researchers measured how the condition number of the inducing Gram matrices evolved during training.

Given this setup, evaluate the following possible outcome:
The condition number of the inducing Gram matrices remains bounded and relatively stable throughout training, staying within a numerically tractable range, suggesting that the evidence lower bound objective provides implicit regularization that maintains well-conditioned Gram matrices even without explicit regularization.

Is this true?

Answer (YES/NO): NO